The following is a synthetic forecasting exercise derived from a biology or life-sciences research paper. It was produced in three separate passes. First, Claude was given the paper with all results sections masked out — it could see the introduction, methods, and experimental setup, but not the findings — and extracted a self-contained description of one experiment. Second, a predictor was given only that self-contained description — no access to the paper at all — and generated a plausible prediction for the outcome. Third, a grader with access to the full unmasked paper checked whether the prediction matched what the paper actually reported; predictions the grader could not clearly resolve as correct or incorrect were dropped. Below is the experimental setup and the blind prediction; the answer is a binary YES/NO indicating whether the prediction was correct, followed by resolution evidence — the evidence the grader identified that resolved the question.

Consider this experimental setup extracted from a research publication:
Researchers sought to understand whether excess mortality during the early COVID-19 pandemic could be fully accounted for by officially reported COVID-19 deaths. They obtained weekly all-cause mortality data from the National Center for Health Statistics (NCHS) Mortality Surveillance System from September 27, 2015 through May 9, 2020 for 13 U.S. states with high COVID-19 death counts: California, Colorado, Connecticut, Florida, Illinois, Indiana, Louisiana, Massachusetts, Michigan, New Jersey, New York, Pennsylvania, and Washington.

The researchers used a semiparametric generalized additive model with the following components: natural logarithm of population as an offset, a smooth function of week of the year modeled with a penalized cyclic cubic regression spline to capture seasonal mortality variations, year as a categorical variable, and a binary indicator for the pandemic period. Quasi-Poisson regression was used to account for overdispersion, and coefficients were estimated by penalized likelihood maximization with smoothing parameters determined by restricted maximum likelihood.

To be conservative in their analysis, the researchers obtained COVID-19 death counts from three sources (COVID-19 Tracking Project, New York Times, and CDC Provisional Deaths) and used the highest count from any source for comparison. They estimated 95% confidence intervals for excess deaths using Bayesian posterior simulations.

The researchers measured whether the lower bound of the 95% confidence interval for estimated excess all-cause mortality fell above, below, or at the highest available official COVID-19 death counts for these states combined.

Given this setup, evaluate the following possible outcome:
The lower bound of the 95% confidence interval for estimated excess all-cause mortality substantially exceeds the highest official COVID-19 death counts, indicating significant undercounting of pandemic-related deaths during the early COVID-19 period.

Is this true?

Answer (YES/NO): YES